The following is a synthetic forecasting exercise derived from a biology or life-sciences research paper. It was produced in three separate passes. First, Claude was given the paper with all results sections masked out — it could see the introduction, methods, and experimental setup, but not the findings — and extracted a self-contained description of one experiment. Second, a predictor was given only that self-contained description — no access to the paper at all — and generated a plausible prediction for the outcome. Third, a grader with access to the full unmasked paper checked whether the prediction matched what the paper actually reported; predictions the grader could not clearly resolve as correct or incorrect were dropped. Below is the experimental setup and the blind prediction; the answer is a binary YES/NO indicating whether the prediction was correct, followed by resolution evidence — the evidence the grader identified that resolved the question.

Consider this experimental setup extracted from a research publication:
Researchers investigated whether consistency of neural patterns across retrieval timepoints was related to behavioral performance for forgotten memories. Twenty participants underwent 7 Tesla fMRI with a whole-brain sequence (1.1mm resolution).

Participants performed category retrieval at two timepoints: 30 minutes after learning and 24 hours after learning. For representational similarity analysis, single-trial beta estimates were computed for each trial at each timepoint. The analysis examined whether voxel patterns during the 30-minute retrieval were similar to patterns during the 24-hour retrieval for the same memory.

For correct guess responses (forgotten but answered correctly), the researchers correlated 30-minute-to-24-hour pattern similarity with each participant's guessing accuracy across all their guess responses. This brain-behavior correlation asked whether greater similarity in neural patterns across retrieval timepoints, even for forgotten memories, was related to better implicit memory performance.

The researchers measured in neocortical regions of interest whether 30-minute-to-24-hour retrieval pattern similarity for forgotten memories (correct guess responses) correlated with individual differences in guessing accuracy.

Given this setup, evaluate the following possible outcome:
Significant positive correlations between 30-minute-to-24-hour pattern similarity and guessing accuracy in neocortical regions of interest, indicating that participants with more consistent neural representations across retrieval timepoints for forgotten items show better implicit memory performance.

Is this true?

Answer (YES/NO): NO